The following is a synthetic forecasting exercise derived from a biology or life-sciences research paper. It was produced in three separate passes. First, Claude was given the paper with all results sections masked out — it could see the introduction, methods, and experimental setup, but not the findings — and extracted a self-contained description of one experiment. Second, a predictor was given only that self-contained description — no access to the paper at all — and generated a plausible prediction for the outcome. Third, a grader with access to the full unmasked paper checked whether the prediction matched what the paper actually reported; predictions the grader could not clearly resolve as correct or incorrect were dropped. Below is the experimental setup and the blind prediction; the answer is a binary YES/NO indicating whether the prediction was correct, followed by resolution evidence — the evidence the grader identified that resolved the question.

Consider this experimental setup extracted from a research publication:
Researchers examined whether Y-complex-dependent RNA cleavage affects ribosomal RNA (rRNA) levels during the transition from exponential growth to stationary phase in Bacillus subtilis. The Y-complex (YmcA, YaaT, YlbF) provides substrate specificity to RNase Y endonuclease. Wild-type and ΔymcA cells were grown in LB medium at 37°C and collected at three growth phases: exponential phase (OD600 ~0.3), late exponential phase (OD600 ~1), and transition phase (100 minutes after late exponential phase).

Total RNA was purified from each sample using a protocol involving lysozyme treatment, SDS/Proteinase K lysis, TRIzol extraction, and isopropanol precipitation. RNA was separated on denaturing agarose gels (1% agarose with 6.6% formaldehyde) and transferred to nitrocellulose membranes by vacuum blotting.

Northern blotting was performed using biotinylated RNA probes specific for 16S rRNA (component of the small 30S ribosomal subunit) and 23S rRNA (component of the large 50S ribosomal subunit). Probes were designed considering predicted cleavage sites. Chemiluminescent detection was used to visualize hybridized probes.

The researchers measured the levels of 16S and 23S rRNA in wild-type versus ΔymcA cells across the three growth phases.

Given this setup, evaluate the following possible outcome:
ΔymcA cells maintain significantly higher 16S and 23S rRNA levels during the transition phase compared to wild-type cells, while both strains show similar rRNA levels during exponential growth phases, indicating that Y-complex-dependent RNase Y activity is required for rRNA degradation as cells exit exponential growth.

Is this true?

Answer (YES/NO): NO